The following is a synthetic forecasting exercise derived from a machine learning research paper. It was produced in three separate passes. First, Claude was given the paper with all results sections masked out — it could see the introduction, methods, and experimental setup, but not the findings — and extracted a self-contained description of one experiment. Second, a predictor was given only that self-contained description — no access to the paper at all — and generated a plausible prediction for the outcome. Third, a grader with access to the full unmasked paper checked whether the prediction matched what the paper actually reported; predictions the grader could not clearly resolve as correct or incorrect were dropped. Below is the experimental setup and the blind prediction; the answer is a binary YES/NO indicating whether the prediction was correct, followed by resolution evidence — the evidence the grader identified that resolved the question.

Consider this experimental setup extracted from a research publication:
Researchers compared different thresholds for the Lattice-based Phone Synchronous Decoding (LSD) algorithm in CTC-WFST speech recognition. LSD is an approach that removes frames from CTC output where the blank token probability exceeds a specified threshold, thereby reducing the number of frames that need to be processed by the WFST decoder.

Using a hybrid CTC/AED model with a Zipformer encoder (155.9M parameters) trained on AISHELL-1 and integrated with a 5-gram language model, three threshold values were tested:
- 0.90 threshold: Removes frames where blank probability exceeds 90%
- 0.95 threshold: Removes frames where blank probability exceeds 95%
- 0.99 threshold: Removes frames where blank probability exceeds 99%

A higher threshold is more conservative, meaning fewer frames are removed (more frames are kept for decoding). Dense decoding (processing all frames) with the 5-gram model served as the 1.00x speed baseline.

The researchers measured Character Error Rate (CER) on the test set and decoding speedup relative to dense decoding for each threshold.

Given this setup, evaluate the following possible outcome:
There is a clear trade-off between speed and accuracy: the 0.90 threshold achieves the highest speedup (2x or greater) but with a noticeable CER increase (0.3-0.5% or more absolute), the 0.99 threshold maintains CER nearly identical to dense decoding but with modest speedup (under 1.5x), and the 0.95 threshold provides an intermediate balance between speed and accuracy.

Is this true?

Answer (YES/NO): NO